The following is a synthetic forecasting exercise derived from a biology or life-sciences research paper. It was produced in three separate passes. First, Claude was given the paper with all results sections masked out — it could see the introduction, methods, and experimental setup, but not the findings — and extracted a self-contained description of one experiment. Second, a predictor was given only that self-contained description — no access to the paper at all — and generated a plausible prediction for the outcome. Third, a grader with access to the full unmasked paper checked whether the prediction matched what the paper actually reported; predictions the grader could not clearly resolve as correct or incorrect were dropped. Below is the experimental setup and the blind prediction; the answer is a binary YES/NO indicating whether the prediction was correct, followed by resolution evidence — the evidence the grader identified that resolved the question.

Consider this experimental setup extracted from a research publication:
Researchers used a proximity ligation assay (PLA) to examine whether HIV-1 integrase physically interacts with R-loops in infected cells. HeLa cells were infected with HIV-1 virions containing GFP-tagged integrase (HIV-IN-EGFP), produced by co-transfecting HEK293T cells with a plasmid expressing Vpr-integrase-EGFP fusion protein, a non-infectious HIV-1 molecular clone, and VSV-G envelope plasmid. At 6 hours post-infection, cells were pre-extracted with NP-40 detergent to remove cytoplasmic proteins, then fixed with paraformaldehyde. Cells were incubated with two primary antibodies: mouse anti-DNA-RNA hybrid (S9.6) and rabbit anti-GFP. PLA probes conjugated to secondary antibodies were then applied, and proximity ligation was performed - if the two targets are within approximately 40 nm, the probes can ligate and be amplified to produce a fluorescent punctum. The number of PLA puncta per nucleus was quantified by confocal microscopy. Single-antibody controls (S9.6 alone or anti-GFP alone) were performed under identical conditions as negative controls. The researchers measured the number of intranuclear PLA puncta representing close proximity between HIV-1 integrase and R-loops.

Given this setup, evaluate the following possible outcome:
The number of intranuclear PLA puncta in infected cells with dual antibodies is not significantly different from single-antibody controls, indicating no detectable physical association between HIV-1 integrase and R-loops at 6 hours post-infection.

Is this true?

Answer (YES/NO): NO